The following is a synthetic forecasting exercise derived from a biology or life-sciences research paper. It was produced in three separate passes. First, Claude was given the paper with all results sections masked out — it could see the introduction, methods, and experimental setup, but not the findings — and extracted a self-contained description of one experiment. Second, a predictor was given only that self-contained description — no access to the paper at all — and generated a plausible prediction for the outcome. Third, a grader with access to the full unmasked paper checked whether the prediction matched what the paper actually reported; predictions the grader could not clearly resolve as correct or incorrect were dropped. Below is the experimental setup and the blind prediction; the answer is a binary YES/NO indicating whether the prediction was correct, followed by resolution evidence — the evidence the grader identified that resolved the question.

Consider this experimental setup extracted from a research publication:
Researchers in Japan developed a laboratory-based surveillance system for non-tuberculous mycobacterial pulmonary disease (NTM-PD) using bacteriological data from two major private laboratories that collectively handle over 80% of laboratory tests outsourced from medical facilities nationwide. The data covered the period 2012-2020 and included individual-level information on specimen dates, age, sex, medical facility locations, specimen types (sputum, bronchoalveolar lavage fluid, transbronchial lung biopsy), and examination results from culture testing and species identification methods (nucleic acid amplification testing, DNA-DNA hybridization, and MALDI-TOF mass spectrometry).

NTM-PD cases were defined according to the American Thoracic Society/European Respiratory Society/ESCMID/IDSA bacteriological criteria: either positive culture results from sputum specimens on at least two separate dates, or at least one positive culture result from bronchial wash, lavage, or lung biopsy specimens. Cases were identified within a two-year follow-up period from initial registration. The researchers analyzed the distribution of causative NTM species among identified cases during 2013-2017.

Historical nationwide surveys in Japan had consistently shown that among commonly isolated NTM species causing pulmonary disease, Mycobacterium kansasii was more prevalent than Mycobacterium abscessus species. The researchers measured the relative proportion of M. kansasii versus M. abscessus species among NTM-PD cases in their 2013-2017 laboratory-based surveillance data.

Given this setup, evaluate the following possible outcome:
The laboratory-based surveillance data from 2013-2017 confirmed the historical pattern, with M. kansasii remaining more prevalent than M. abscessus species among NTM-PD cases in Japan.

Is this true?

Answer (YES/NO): NO